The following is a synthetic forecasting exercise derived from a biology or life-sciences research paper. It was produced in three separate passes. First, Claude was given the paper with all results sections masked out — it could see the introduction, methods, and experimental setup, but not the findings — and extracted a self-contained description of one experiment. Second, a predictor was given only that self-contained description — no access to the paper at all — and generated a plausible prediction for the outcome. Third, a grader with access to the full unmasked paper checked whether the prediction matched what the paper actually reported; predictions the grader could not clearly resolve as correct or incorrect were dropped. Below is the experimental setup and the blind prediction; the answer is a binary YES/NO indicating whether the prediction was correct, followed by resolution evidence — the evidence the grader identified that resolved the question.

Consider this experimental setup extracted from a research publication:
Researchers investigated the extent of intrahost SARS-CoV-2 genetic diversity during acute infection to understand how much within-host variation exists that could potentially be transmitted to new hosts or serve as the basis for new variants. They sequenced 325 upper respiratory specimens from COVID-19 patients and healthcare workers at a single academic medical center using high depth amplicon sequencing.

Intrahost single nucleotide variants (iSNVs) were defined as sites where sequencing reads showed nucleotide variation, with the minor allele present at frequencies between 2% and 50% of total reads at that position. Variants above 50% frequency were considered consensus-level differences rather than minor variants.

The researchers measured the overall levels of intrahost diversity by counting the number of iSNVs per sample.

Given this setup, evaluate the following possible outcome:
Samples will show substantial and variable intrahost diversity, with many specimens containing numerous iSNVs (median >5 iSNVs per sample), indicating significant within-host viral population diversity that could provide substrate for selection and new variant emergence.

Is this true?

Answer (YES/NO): NO